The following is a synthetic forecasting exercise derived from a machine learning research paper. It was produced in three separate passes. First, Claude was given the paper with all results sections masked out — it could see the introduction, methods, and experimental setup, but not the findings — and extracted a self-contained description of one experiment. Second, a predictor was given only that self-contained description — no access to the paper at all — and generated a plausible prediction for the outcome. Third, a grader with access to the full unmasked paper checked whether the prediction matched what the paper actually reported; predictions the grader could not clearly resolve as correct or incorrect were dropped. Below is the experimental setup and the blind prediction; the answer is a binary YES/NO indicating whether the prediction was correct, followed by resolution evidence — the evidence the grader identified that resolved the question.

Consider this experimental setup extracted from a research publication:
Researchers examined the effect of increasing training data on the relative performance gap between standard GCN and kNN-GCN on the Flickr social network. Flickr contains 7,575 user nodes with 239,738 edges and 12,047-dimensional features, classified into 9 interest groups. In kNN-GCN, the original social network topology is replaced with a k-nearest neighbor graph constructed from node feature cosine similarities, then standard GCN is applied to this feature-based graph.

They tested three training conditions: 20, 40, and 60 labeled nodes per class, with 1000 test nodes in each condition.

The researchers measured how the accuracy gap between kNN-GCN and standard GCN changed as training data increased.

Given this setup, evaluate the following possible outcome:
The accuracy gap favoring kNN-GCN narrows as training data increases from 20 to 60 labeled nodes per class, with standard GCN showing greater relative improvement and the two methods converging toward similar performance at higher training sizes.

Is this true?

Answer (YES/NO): NO